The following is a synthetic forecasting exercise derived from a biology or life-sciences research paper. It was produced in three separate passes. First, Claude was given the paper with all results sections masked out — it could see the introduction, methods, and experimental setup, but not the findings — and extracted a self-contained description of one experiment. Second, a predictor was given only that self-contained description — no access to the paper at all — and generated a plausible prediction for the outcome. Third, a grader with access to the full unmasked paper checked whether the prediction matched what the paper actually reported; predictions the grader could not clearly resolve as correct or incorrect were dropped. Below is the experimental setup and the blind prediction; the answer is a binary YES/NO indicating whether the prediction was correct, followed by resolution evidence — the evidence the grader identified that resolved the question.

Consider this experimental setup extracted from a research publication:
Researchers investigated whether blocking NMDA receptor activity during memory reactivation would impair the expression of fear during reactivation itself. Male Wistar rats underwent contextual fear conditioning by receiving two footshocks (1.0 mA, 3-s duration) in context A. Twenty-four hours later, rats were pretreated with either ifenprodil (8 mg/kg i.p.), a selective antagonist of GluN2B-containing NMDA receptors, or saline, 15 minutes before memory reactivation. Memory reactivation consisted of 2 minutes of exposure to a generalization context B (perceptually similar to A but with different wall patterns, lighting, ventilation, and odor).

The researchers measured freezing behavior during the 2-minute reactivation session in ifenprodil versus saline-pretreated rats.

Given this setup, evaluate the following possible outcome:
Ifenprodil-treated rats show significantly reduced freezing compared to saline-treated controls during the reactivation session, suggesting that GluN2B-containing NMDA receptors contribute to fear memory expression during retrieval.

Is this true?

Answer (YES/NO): NO